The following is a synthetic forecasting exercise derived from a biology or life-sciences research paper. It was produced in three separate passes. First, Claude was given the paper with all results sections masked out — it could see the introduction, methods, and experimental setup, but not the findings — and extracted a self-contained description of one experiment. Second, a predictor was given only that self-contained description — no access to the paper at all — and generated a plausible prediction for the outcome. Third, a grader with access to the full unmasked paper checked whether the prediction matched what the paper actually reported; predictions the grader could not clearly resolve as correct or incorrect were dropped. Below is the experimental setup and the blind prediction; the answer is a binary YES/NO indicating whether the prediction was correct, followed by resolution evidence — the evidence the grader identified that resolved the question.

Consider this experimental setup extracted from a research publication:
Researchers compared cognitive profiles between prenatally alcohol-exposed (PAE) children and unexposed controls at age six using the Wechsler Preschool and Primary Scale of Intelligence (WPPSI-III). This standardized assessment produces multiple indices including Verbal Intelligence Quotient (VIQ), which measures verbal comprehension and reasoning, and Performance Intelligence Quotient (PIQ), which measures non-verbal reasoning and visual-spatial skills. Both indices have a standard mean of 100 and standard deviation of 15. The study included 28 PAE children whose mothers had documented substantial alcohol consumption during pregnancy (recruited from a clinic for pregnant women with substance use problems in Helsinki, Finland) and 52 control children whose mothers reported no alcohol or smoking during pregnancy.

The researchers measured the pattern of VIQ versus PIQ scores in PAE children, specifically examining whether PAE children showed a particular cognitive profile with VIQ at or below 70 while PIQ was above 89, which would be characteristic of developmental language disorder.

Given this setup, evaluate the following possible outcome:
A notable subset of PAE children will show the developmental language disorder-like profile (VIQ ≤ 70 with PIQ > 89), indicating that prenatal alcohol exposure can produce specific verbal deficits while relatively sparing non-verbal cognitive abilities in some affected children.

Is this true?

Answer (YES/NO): YES